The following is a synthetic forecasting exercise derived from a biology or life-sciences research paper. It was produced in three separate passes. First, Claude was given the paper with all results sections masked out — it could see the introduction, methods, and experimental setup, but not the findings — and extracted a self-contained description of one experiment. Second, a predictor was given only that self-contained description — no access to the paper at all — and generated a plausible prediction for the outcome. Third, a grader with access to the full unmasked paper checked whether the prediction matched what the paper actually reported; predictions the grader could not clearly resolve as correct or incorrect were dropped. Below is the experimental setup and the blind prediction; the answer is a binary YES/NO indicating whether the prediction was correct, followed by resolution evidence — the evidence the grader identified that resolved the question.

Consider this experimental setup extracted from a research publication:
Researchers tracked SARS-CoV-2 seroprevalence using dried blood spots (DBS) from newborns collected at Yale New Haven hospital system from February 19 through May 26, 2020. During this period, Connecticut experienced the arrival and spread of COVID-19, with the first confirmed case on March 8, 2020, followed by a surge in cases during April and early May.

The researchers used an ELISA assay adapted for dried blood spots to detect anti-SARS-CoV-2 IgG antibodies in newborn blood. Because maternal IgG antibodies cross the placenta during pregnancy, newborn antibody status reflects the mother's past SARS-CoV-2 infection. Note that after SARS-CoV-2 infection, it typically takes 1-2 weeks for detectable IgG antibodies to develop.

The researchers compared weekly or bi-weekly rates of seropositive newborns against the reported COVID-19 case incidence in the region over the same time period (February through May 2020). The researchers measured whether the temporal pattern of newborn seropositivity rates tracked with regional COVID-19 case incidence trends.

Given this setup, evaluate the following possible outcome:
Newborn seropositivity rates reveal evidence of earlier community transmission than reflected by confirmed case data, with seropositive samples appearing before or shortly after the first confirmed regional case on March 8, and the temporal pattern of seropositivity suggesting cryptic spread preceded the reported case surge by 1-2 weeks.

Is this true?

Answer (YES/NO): NO